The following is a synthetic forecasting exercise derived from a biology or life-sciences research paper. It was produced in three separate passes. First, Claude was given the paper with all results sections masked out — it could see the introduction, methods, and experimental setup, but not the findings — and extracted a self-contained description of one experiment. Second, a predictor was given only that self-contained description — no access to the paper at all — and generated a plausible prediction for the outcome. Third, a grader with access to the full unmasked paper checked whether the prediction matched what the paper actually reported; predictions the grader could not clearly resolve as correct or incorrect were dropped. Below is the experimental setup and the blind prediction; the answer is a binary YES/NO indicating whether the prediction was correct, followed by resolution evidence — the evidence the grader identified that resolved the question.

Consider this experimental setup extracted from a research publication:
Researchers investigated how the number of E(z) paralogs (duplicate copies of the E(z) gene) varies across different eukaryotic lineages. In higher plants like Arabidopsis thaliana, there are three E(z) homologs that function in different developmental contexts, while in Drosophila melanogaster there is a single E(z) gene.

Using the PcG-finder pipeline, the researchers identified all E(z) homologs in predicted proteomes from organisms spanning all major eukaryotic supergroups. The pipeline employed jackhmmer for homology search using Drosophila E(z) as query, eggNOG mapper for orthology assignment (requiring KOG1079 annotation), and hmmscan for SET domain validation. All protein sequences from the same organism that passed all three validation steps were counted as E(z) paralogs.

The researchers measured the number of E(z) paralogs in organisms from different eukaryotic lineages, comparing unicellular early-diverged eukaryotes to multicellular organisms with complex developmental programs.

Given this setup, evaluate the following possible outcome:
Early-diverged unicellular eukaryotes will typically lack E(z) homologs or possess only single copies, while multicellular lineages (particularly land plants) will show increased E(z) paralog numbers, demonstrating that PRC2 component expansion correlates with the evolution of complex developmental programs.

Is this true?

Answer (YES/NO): NO